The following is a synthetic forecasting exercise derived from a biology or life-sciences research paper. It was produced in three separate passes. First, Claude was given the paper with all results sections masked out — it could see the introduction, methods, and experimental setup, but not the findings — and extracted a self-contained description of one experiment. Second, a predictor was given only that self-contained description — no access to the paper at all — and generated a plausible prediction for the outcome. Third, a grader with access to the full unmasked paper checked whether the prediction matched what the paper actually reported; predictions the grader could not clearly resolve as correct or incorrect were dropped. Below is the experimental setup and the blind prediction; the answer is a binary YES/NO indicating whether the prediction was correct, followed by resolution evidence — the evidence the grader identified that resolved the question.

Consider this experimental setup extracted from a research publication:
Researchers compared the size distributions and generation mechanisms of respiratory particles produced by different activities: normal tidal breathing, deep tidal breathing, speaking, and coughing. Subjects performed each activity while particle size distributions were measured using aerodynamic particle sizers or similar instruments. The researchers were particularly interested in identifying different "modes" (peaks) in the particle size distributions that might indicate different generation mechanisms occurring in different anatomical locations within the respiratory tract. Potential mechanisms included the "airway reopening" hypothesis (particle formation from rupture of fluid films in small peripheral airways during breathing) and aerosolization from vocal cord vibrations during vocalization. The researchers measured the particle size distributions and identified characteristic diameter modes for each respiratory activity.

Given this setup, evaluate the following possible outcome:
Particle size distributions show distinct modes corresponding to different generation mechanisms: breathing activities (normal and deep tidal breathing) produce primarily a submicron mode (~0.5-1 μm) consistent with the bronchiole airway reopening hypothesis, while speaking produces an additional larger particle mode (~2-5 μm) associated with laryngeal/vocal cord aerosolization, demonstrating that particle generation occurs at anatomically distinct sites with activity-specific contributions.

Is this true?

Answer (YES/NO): NO